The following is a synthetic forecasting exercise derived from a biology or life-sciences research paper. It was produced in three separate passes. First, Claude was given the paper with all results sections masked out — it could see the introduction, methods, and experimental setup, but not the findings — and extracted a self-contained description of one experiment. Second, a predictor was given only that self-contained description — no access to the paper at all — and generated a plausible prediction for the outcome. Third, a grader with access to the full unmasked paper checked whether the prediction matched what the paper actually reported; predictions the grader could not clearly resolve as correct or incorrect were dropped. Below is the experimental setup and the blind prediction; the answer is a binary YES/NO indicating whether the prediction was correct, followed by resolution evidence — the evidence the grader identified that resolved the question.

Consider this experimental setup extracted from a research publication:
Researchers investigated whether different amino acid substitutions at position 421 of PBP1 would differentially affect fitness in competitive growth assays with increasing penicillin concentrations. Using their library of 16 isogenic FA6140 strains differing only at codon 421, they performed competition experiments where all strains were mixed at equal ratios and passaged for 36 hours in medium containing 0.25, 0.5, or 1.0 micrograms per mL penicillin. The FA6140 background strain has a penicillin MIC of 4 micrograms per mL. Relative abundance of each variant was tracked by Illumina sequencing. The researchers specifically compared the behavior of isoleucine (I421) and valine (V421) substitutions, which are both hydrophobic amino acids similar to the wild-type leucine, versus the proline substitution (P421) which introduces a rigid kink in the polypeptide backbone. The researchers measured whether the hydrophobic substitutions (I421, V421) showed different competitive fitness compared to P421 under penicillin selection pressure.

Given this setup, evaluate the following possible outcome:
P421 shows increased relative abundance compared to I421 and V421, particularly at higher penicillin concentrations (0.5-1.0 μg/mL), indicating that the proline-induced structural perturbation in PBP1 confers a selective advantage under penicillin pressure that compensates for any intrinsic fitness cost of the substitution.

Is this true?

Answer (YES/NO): YES